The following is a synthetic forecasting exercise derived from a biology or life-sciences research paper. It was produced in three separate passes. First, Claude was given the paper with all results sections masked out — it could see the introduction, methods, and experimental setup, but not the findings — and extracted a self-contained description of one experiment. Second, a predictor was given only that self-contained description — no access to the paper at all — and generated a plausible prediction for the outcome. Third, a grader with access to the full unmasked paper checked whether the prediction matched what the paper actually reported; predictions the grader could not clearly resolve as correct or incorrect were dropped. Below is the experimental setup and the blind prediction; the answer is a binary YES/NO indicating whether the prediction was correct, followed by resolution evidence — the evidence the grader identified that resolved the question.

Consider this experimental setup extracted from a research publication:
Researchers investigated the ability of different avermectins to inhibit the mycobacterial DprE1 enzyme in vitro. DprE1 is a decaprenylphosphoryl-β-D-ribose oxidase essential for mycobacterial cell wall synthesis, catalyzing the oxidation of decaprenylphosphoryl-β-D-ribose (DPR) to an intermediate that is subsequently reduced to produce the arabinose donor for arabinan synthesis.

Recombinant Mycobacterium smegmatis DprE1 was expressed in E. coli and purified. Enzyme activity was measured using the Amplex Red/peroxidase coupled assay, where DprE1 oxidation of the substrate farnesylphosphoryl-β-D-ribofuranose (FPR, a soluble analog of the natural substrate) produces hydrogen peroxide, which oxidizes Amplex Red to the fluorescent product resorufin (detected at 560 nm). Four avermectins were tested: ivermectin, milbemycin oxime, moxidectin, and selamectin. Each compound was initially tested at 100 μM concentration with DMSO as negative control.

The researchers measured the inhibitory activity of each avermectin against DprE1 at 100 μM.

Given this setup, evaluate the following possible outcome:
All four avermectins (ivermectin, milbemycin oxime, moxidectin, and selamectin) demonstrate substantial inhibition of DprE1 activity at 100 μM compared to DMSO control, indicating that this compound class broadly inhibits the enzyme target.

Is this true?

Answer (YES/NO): YES